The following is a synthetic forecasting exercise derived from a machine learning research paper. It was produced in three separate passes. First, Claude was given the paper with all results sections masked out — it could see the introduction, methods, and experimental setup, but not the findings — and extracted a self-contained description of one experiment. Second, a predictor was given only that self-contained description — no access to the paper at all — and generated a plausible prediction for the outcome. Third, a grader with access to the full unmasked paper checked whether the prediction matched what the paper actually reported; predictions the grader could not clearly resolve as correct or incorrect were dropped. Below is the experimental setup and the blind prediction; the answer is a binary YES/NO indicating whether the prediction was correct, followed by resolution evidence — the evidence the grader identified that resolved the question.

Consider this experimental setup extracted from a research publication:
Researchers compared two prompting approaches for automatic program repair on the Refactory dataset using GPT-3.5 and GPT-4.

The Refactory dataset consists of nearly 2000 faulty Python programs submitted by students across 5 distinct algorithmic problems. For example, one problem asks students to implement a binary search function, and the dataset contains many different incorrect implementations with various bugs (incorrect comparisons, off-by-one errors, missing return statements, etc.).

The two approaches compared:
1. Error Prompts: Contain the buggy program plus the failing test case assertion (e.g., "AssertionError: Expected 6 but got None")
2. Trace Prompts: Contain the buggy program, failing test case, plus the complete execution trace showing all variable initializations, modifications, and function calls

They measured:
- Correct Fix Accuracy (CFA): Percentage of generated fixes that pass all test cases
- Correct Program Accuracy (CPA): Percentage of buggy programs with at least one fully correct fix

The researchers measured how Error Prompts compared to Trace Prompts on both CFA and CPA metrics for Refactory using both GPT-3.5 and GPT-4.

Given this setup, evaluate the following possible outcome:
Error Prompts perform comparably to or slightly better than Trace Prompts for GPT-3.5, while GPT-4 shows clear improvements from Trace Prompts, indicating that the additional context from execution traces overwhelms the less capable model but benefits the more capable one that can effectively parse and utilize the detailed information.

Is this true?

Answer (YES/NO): NO